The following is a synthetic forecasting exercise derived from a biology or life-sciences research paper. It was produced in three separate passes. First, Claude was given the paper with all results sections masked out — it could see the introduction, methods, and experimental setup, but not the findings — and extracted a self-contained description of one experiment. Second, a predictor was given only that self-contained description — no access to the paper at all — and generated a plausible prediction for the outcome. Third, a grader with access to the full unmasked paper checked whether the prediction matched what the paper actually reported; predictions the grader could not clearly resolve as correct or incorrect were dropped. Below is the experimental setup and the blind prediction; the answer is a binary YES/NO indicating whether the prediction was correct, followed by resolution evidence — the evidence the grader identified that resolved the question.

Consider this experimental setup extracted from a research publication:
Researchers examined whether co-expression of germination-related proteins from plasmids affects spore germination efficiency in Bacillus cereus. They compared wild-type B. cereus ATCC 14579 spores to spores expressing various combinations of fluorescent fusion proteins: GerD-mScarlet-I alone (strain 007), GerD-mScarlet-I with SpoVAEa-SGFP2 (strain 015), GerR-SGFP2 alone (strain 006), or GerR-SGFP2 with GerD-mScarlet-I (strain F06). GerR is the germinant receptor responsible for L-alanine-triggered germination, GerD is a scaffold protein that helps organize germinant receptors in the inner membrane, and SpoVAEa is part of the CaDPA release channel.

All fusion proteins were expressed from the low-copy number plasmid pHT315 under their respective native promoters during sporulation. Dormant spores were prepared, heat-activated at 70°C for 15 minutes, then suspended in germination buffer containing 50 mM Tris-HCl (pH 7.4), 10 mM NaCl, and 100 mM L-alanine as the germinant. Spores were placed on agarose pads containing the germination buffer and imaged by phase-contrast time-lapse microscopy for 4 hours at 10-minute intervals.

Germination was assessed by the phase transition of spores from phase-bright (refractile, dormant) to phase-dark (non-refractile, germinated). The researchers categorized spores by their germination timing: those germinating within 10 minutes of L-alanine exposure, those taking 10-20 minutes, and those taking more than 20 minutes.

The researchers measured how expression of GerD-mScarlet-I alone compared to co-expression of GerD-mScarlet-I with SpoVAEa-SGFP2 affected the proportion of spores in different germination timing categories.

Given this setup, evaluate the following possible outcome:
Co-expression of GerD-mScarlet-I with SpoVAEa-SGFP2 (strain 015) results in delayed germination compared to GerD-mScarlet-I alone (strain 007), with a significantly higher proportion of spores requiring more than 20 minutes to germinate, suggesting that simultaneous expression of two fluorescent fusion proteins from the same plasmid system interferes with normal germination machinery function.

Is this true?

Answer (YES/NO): YES